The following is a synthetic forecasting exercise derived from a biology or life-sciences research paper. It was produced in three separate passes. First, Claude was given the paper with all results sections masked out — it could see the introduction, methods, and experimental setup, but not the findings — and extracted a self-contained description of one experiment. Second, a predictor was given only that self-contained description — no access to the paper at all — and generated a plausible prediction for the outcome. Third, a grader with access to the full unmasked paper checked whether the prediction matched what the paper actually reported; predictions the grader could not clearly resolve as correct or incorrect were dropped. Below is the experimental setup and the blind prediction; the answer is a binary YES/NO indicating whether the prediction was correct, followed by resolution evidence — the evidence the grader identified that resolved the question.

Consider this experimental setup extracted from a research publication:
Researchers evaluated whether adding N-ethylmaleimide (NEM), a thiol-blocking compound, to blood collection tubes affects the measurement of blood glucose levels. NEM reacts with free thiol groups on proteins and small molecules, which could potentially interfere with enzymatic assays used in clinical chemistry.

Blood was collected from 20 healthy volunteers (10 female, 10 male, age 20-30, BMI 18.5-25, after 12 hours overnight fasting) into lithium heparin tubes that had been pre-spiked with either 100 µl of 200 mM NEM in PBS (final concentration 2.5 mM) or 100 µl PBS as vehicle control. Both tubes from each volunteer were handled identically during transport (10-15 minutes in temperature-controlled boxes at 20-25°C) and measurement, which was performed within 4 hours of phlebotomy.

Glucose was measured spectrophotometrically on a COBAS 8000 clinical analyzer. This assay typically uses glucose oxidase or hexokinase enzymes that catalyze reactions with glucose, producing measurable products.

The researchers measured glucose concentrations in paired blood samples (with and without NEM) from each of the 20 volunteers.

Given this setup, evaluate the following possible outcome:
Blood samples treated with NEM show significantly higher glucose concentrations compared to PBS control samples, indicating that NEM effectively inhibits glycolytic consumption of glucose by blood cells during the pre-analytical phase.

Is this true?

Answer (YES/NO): NO